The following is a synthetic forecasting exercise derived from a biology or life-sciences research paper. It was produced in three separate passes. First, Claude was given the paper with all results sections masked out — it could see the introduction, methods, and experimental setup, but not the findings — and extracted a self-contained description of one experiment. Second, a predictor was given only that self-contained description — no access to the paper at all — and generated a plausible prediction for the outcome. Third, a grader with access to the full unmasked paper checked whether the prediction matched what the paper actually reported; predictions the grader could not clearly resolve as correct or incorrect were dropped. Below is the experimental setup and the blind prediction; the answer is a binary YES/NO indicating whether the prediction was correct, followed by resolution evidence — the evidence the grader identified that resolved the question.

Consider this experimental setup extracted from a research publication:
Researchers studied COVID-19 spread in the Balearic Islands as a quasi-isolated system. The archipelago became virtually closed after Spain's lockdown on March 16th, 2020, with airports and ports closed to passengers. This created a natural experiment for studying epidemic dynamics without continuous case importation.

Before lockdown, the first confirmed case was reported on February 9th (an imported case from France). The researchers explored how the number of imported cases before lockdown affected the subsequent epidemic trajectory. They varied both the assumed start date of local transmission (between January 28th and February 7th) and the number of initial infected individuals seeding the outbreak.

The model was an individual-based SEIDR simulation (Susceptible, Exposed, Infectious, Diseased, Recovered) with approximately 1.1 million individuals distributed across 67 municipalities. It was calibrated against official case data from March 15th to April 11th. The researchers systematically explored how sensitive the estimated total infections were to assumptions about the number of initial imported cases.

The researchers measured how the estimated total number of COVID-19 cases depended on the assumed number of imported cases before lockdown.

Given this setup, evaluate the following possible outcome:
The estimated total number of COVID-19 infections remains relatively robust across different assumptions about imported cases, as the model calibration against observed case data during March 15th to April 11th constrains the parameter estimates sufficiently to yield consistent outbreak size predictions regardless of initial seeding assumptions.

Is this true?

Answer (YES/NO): NO